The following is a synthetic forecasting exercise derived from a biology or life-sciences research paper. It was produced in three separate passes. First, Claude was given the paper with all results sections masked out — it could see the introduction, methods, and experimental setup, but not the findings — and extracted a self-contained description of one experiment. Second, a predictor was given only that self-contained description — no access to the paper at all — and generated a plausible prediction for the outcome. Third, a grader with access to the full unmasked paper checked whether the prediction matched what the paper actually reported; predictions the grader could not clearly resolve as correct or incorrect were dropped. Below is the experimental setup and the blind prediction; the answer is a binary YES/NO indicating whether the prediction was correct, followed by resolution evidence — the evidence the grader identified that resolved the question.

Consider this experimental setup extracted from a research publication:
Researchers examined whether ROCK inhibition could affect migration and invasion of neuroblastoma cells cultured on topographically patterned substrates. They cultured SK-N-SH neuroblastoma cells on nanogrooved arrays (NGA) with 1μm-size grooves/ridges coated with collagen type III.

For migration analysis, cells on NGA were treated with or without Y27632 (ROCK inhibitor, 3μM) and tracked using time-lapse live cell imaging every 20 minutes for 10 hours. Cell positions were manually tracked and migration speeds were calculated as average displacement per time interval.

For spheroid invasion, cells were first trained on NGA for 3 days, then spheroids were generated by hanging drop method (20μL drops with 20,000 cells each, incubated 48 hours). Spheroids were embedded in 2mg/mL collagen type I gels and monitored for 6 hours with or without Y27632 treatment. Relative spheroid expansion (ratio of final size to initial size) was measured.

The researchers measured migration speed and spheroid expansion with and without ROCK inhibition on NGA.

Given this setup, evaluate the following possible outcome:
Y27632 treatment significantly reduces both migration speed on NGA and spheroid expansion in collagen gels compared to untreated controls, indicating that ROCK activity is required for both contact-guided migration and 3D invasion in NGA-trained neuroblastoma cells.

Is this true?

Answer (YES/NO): YES